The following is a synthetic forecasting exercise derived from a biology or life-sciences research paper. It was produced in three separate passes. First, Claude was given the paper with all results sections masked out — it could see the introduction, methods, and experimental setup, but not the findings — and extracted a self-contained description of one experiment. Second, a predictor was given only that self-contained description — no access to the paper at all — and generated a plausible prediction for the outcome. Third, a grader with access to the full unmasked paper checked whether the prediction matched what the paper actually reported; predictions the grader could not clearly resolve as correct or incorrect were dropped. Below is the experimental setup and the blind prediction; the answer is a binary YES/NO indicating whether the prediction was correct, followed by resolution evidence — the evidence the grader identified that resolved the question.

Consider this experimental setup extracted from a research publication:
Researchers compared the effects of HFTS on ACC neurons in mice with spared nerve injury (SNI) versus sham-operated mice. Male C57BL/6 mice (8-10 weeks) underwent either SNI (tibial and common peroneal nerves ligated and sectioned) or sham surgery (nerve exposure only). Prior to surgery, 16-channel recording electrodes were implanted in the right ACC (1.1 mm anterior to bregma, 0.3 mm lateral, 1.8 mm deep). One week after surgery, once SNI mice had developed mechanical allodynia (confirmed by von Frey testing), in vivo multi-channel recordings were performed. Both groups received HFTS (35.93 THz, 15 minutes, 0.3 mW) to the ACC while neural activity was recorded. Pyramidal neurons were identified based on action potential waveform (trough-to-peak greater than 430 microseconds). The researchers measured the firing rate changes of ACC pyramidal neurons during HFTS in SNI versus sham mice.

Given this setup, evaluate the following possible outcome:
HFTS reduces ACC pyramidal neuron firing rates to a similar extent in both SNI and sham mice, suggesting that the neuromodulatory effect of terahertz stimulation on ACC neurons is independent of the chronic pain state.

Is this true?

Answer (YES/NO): YES